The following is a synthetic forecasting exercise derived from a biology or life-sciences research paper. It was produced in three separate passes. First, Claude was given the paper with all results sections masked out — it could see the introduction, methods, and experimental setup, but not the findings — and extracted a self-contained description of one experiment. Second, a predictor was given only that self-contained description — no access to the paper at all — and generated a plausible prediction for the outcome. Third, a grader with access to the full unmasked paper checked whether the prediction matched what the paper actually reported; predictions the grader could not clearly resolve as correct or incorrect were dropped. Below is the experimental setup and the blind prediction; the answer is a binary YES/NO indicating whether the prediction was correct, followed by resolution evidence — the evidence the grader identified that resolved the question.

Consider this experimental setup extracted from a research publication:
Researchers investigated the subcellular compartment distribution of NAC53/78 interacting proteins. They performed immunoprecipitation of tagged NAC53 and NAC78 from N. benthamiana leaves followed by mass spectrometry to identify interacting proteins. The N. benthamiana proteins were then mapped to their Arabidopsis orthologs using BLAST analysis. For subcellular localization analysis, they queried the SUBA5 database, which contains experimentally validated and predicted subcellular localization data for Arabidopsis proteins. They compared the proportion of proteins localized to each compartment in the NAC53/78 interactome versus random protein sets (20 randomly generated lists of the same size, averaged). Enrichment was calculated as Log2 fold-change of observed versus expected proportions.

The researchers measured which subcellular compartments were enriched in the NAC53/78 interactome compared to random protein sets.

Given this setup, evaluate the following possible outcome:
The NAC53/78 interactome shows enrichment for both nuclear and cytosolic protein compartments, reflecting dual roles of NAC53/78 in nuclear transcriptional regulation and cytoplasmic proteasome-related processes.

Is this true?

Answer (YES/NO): NO